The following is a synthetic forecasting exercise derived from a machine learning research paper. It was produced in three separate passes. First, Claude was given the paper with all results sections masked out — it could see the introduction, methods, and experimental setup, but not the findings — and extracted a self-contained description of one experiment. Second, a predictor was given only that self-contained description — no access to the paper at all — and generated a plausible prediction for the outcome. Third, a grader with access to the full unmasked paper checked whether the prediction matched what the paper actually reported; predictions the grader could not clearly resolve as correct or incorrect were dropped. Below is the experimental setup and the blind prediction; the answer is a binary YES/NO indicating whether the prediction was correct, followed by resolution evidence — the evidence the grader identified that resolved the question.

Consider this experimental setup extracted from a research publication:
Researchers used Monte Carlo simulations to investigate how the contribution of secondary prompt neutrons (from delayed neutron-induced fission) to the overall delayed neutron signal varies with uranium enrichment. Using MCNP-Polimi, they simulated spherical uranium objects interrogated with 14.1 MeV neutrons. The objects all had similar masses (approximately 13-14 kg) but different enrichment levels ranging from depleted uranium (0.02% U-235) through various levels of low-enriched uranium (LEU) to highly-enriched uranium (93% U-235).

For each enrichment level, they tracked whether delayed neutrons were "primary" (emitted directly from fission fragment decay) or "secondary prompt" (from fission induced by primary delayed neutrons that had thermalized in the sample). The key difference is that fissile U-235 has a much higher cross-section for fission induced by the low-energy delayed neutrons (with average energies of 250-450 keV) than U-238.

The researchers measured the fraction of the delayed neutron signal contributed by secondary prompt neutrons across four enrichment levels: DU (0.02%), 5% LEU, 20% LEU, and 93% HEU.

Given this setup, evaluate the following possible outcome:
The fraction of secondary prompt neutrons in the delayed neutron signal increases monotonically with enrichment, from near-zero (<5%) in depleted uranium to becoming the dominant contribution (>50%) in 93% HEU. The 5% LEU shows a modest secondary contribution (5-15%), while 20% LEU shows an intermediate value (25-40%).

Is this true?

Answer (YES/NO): YES